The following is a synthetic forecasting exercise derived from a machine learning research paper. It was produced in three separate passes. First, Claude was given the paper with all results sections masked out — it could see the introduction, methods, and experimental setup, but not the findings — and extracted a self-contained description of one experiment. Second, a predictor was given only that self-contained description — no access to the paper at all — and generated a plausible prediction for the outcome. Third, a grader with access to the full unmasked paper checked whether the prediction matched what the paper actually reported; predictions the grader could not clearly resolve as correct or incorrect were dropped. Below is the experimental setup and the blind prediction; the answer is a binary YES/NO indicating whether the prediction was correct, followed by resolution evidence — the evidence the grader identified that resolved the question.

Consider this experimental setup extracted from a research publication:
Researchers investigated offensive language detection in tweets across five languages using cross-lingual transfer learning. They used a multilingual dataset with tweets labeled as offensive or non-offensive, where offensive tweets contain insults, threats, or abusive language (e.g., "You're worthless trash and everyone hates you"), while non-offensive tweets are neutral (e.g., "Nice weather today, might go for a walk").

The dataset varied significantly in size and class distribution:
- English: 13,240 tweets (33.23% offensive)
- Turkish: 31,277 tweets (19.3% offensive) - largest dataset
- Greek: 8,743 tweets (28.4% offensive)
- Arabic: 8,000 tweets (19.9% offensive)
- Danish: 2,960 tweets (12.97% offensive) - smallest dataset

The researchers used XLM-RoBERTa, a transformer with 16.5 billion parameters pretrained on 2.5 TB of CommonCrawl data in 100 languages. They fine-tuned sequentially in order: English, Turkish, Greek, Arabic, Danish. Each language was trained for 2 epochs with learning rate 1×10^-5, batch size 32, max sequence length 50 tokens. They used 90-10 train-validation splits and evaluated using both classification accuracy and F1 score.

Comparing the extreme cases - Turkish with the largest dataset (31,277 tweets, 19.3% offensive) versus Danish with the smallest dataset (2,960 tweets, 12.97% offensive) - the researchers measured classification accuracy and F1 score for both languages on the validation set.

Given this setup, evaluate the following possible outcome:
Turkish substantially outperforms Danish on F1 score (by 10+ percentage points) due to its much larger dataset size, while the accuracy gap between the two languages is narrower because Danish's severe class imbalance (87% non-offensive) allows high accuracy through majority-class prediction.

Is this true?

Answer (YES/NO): NO